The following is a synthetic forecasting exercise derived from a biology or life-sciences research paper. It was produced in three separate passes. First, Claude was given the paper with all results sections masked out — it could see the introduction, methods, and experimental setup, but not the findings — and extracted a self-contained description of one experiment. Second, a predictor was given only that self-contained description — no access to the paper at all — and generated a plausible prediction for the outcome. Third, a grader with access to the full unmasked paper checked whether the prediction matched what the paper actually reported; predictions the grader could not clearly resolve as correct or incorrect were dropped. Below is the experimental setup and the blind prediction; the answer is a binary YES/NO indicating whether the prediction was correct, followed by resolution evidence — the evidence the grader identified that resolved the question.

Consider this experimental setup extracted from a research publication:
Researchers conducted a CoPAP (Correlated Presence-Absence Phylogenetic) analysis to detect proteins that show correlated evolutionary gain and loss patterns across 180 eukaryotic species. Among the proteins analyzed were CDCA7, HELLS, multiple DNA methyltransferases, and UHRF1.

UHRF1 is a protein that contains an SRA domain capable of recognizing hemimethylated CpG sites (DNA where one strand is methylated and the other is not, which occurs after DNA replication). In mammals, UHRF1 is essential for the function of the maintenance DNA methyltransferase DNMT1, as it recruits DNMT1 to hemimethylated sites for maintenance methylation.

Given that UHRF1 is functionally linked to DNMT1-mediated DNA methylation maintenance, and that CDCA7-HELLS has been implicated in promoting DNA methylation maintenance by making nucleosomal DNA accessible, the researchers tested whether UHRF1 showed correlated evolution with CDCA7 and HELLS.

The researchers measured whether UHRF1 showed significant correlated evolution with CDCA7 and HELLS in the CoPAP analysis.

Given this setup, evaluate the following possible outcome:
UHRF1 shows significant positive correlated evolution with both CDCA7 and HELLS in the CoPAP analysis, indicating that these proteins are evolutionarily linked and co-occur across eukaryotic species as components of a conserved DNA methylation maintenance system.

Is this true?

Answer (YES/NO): YES